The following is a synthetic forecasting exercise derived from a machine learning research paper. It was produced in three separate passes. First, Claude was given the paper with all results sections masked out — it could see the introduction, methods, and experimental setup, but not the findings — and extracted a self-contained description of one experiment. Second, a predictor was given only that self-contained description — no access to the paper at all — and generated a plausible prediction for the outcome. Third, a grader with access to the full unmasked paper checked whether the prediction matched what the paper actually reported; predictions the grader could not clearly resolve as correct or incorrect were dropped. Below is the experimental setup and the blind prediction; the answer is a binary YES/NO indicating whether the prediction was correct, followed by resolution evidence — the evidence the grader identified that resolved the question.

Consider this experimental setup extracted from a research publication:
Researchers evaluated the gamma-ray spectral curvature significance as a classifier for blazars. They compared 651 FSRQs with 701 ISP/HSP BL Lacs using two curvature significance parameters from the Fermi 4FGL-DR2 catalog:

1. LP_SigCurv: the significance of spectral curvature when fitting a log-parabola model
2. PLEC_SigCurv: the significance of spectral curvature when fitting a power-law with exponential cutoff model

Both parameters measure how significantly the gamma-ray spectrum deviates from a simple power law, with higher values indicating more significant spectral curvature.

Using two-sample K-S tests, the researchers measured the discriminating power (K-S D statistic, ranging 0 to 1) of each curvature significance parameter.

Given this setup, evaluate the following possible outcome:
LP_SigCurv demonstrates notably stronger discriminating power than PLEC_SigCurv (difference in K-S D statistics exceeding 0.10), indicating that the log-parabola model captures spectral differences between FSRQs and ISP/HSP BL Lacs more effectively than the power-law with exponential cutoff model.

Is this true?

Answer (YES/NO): NO